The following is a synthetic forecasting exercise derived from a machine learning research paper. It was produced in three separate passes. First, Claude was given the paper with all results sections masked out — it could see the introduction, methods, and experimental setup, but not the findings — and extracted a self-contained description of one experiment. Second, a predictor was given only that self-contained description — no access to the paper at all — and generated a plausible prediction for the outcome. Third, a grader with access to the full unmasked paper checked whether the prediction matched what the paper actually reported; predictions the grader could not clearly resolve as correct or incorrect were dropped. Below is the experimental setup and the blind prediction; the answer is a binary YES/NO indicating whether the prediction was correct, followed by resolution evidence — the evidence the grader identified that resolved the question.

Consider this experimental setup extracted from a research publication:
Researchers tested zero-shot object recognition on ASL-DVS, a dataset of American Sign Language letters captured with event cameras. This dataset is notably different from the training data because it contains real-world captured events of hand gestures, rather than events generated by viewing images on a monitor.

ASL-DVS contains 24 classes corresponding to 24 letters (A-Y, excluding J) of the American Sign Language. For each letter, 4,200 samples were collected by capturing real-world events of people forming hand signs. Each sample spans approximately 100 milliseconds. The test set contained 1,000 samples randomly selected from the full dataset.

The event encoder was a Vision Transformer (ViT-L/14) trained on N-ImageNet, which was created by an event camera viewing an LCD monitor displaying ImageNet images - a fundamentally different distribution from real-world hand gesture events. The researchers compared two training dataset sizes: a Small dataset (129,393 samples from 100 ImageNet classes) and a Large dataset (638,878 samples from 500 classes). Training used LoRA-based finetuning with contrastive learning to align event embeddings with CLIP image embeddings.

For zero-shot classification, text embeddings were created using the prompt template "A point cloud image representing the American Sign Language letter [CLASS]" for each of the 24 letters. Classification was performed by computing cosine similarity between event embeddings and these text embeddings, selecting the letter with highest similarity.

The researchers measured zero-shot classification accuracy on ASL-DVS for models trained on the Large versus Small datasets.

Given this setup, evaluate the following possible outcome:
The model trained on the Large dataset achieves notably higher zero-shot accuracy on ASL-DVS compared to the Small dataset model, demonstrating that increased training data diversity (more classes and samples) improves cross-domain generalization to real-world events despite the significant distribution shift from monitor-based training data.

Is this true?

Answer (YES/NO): NO